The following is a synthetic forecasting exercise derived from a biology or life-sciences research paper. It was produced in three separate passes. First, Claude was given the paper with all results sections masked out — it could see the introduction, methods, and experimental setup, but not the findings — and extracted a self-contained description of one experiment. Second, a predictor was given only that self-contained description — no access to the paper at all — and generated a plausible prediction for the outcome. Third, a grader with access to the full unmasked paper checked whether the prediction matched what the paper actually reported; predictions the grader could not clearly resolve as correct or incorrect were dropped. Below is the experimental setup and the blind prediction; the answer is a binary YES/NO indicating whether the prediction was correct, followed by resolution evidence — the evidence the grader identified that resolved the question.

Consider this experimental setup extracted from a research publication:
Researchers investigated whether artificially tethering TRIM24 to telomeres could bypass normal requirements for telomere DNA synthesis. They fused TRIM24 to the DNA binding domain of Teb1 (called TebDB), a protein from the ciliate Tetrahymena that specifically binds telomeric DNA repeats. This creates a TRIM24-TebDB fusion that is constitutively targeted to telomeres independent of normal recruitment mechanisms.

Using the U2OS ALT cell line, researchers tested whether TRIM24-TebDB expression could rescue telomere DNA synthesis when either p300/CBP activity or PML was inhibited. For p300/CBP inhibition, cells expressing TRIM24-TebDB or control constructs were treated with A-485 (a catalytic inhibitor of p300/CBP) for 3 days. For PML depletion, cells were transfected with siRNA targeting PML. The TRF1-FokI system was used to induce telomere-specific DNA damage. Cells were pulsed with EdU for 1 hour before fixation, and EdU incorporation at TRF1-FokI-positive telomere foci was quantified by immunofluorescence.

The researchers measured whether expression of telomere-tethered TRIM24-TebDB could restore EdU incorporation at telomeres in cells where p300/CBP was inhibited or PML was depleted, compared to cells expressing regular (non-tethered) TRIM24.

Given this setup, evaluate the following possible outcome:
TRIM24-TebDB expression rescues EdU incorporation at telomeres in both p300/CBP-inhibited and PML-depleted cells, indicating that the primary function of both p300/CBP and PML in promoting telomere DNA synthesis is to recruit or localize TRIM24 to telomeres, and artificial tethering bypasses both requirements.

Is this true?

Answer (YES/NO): NO